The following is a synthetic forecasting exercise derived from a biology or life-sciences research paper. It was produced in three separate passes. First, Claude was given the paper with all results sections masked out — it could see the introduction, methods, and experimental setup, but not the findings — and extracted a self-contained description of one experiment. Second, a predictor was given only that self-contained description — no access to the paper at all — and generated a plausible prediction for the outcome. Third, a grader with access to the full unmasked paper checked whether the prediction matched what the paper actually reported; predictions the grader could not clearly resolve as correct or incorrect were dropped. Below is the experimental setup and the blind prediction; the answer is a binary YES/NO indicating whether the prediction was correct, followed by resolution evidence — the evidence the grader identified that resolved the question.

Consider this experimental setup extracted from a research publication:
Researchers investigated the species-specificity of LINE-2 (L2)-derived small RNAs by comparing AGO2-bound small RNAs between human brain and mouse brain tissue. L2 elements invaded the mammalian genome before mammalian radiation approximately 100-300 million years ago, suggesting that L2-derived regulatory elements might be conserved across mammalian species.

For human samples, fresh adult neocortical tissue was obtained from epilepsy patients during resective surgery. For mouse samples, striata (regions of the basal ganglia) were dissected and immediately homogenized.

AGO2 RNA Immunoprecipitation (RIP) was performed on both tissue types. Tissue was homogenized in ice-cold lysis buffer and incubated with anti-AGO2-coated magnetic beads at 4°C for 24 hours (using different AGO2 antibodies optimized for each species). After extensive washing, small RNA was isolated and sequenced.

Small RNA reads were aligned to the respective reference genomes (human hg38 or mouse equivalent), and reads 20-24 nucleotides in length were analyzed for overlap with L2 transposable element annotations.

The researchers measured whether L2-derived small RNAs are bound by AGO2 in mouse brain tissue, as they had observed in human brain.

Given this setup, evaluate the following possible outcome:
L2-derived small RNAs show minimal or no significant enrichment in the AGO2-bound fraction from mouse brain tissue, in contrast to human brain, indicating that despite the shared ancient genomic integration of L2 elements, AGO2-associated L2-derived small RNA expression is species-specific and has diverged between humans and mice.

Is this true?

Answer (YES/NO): NO